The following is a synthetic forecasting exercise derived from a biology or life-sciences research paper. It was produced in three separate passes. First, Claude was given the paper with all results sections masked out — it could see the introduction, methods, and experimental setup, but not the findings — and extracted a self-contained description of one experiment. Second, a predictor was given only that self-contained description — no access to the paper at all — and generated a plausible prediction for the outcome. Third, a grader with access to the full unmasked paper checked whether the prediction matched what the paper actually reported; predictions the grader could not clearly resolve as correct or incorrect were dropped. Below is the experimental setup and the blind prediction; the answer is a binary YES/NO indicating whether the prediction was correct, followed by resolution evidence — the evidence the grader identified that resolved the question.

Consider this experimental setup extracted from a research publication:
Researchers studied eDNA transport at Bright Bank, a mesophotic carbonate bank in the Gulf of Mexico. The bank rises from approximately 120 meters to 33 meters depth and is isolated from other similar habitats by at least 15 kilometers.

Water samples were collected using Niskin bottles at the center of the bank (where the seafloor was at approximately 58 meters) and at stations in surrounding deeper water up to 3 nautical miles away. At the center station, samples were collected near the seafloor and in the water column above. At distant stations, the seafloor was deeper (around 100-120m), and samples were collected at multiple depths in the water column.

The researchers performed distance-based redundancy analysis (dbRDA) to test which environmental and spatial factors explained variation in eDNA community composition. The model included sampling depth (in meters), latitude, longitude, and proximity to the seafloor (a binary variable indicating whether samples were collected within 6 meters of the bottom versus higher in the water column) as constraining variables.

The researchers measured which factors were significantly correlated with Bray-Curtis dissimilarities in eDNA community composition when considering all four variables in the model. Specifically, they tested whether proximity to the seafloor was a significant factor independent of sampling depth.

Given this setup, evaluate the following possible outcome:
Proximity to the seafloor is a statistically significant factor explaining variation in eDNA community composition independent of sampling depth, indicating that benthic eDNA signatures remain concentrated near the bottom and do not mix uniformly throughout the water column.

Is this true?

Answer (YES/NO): NO